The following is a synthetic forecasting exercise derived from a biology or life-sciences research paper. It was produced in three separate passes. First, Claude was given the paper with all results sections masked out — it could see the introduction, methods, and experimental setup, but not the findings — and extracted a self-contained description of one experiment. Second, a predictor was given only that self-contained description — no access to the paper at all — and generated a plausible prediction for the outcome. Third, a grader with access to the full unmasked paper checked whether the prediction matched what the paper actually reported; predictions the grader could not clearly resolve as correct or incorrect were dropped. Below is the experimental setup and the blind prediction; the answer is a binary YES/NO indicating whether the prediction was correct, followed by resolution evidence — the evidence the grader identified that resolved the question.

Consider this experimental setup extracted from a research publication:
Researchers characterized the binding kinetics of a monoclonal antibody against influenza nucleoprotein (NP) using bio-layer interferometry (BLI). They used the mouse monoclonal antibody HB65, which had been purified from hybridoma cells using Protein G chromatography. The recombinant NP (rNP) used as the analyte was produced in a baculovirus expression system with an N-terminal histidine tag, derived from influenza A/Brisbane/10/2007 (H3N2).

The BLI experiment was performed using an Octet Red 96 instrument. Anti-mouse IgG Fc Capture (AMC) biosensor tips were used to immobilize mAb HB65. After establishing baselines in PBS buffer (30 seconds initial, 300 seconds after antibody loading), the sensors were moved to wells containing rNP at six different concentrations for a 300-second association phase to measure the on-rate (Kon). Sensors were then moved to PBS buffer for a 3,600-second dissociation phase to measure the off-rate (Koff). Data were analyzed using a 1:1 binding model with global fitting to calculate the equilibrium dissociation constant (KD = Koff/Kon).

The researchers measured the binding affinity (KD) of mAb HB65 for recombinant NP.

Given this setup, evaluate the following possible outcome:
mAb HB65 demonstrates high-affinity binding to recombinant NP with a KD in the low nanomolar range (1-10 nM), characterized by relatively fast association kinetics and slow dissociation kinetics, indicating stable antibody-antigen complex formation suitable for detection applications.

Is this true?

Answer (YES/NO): NO